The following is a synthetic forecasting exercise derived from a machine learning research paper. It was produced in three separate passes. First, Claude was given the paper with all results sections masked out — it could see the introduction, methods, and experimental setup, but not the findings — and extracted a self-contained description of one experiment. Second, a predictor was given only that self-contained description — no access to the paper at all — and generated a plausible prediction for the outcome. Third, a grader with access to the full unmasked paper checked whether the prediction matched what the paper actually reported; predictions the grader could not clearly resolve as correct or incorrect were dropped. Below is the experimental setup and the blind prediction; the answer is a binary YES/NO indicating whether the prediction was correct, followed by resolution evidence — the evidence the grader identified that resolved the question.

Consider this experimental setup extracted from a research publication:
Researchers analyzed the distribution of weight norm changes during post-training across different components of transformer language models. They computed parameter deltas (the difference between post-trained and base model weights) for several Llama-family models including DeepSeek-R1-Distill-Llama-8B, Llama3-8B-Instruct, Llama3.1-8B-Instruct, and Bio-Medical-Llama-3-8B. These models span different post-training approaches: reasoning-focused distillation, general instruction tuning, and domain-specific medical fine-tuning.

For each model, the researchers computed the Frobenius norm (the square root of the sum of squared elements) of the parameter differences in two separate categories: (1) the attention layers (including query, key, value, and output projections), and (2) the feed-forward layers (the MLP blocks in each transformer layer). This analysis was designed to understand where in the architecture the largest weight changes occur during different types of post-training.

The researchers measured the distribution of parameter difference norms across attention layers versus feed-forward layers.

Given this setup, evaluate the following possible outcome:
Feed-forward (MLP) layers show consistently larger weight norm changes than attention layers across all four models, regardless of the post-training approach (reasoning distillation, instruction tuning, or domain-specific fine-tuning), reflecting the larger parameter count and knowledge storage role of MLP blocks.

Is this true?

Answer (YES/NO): YES